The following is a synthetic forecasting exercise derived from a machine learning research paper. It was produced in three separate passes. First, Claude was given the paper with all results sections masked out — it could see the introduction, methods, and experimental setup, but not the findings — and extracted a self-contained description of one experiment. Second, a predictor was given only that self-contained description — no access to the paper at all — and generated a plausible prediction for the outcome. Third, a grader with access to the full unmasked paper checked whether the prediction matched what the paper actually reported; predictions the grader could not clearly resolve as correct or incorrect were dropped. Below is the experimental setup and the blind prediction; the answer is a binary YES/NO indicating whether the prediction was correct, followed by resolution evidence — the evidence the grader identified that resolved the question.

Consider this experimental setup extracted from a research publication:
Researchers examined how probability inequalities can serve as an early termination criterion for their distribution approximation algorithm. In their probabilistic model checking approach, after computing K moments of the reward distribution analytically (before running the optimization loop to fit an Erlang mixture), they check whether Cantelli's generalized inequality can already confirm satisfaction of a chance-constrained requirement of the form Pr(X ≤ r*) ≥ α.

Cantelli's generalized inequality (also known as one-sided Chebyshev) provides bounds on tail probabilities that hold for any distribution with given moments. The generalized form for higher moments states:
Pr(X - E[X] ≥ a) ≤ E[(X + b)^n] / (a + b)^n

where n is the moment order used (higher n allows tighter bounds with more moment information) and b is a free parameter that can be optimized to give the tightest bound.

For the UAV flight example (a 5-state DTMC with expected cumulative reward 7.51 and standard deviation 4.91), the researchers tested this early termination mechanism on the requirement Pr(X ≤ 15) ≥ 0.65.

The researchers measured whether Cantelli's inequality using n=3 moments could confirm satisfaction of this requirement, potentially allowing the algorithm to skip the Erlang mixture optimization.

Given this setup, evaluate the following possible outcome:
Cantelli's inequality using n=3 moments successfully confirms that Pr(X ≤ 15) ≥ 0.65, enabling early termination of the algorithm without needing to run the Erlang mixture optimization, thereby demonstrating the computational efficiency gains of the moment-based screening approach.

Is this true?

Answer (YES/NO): YES